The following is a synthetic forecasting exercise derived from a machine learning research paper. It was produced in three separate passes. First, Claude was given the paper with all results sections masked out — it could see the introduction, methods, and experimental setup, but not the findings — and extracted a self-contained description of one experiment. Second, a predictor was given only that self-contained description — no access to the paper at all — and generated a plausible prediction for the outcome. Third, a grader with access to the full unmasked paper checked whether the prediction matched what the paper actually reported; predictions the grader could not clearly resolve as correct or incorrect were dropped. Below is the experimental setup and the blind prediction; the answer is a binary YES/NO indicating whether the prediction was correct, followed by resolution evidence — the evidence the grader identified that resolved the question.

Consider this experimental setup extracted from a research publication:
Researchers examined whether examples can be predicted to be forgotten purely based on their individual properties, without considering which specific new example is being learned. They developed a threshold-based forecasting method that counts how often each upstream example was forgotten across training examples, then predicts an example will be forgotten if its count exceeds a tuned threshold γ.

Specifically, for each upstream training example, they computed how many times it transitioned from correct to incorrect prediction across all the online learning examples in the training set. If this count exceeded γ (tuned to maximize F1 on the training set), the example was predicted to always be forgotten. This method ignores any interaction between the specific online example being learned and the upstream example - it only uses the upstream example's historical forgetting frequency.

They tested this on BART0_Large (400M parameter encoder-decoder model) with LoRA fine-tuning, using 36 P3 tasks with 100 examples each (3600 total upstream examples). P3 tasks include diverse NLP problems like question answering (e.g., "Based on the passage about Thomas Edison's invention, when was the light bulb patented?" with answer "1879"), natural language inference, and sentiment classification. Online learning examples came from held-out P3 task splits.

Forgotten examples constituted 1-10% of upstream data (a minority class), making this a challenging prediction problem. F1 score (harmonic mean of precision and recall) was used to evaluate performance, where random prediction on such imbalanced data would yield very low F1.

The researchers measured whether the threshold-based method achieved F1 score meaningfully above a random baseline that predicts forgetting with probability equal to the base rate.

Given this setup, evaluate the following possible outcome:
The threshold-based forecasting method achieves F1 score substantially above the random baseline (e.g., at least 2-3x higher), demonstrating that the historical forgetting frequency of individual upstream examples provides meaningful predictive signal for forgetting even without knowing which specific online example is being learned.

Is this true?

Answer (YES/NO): YES